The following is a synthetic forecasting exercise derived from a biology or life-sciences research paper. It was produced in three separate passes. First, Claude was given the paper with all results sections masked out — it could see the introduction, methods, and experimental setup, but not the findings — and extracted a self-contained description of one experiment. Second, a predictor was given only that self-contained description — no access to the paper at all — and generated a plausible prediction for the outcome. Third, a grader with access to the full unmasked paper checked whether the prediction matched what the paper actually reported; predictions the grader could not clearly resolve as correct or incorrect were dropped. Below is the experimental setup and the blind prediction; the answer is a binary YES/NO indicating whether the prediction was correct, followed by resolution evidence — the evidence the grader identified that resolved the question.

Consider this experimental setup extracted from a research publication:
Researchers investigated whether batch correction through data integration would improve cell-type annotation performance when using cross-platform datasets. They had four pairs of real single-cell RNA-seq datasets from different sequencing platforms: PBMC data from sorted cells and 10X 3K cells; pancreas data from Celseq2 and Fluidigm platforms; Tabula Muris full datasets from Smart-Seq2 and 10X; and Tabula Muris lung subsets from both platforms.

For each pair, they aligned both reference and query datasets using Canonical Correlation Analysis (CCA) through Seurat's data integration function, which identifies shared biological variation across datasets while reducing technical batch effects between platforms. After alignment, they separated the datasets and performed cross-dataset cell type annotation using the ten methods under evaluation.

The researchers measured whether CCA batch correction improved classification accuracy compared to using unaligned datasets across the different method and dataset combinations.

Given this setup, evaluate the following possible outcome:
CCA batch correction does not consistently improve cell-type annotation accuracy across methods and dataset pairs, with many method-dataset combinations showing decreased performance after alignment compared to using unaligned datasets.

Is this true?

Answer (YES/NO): YES